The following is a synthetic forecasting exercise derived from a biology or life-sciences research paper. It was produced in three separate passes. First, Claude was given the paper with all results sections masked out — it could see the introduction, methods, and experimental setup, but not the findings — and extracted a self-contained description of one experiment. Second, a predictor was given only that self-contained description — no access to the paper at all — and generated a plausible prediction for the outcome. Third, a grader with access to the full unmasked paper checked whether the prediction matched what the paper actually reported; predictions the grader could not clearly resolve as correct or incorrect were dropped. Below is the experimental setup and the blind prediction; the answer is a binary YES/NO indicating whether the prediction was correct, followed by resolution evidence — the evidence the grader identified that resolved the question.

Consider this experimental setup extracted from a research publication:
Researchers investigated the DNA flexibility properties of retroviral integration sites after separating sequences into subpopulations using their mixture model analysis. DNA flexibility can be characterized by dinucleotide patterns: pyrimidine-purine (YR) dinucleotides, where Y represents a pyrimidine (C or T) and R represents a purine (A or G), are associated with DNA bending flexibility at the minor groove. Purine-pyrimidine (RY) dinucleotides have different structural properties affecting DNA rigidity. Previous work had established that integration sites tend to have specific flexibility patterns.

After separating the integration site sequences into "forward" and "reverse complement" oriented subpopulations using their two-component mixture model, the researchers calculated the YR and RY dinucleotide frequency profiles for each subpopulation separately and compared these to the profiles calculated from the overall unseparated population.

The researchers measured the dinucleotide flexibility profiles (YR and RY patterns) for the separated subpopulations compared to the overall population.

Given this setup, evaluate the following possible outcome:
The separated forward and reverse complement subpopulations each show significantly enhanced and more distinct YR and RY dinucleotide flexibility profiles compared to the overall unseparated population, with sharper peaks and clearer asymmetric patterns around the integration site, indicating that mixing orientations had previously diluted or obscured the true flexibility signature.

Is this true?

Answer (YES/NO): NO